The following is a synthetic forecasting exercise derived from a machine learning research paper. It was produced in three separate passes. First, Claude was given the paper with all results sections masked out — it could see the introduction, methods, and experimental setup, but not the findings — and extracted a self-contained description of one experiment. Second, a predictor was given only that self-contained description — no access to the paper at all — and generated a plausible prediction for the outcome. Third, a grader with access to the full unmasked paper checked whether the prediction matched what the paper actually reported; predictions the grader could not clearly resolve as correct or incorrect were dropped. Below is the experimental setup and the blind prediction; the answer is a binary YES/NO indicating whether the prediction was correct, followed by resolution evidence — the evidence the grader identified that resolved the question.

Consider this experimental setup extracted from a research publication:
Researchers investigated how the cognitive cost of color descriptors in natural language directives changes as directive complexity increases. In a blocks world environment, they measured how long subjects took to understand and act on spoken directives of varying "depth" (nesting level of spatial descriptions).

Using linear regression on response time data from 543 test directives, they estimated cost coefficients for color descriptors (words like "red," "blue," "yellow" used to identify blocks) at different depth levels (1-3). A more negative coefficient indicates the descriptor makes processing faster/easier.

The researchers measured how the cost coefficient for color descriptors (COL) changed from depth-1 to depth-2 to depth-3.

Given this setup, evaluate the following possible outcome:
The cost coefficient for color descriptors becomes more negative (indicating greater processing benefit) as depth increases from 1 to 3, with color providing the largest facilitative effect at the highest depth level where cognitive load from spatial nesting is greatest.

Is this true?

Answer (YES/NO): YES